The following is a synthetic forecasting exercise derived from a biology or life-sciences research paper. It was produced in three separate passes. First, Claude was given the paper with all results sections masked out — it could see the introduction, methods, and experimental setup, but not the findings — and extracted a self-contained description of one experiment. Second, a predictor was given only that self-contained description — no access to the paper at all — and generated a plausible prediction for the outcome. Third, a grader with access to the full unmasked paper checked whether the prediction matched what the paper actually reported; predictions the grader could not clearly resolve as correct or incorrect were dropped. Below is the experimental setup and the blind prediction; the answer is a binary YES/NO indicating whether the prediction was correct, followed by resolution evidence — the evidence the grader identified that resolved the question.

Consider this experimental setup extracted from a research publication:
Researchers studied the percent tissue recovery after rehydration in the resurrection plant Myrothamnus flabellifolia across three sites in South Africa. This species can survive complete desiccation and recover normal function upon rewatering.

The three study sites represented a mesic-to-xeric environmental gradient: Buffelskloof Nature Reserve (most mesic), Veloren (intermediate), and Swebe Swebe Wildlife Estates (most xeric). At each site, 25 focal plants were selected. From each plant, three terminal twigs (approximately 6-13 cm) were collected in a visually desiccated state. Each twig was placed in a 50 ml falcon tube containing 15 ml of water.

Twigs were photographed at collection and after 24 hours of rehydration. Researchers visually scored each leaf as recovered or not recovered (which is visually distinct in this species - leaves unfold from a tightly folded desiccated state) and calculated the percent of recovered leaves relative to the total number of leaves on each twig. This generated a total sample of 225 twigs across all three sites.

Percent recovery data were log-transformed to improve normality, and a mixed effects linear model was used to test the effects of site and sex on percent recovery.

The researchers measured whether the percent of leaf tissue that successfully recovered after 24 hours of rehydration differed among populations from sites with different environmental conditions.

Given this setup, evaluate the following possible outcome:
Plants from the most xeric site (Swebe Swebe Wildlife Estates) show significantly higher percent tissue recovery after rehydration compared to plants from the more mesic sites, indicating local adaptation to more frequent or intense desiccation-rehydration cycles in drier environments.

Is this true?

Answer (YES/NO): NO